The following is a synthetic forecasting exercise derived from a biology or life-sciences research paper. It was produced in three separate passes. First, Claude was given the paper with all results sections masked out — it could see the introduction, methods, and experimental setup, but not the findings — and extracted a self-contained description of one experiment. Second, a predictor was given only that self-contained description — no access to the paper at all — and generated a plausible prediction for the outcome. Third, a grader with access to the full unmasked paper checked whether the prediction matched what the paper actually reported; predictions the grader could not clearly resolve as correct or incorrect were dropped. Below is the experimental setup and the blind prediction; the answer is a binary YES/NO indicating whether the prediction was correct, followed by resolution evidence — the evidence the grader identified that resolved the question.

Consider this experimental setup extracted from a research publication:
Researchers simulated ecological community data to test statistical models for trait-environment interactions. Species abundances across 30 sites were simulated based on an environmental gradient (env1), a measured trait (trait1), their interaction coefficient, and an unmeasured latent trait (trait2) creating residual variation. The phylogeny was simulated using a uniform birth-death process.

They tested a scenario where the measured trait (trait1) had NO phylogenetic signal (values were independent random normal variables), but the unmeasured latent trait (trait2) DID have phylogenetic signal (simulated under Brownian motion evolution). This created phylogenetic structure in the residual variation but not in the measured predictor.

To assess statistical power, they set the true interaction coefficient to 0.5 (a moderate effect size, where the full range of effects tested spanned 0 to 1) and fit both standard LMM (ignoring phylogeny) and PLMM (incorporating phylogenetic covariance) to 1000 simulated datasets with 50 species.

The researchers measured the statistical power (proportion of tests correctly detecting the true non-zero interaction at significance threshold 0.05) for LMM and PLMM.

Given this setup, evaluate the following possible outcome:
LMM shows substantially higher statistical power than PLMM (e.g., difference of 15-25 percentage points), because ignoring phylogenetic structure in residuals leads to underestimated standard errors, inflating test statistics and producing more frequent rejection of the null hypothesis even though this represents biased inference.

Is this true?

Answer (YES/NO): NO